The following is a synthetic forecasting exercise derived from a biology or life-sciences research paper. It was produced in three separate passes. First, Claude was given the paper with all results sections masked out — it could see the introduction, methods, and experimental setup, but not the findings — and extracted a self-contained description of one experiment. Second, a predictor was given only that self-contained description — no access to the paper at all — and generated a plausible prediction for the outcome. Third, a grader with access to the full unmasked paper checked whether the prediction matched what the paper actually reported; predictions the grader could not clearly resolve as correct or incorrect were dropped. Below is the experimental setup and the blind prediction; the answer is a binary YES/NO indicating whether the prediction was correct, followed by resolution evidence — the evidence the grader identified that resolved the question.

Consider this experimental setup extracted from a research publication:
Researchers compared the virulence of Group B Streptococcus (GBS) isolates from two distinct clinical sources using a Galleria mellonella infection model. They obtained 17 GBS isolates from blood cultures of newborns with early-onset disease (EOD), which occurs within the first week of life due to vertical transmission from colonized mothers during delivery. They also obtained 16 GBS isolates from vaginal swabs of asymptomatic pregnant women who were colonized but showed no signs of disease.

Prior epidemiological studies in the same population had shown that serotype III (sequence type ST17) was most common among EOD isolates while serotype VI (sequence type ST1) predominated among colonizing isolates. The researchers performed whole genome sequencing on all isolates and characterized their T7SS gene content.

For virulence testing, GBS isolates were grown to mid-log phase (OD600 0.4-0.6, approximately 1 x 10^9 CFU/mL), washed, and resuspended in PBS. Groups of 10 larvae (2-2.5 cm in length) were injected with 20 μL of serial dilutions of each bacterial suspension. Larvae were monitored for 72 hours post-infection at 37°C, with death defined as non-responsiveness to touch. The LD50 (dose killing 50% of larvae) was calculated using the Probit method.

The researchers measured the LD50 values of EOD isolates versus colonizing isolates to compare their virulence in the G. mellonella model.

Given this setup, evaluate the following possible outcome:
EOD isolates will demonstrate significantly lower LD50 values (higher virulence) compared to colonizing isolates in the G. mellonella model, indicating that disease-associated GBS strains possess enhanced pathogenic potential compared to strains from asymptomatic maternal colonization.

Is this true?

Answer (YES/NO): YES